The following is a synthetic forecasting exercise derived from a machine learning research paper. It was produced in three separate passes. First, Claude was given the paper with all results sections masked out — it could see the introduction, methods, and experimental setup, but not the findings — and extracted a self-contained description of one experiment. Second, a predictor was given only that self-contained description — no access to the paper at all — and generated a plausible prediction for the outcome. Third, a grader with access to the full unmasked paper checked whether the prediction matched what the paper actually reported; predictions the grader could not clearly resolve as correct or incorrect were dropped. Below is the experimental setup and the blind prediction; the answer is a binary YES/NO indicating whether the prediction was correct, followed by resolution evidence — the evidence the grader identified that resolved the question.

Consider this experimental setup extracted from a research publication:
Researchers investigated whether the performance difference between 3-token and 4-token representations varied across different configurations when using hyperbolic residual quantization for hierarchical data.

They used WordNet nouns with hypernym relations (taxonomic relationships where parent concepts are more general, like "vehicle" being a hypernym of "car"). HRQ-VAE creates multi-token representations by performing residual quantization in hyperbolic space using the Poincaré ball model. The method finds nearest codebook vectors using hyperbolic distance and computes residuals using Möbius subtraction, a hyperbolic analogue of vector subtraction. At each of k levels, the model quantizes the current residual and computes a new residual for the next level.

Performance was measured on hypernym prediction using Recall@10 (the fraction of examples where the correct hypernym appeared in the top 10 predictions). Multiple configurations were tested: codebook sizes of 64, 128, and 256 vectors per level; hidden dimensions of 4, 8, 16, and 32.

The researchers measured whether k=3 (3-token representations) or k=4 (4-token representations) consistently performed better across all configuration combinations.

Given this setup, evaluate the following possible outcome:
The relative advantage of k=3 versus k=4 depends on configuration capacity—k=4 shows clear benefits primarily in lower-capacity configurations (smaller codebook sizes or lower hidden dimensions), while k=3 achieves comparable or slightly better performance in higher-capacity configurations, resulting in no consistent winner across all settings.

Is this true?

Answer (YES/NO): NO